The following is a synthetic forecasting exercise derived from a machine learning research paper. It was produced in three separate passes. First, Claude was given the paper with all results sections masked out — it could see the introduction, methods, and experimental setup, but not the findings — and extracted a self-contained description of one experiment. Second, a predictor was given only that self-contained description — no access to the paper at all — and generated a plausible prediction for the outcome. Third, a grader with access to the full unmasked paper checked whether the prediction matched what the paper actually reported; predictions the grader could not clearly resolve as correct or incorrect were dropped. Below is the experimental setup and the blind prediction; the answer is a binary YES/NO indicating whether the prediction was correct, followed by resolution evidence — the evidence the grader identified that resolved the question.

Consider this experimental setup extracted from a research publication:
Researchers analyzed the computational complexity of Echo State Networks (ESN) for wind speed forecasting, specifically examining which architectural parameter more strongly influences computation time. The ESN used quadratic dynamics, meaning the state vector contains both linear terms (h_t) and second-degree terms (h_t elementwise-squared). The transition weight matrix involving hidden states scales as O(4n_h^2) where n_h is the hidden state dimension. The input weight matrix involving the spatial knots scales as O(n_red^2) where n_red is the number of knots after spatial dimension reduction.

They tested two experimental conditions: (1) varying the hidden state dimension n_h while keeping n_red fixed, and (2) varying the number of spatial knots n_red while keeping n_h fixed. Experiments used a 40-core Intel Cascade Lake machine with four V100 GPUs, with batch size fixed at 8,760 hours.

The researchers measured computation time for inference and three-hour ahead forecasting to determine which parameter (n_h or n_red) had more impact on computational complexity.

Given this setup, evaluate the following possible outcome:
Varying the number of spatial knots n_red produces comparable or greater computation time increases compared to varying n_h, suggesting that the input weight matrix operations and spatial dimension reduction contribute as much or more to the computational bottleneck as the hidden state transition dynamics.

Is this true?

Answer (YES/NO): NO